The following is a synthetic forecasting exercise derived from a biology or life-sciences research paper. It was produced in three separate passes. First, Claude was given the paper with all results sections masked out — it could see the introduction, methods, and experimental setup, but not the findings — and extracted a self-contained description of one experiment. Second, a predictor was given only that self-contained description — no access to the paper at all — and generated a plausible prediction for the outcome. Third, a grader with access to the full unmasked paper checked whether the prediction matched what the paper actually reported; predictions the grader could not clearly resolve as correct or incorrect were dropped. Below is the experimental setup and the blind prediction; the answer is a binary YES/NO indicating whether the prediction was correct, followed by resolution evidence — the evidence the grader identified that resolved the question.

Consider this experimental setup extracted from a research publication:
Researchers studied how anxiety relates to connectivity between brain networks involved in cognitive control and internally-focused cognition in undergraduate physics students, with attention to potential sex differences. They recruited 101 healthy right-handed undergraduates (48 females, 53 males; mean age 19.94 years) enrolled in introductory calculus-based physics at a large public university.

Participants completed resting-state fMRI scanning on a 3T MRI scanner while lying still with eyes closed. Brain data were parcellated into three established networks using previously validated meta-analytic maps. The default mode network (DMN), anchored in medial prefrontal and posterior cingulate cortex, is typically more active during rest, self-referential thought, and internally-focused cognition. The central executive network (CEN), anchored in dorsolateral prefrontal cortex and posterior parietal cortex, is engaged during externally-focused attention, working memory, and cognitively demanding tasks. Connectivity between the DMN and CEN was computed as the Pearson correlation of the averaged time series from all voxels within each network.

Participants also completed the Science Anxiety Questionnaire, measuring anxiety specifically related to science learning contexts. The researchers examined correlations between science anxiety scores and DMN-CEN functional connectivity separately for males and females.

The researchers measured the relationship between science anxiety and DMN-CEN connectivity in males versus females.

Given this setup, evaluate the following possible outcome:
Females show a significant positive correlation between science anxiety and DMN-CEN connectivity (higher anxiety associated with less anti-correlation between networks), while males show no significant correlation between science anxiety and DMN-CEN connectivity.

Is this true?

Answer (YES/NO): NO